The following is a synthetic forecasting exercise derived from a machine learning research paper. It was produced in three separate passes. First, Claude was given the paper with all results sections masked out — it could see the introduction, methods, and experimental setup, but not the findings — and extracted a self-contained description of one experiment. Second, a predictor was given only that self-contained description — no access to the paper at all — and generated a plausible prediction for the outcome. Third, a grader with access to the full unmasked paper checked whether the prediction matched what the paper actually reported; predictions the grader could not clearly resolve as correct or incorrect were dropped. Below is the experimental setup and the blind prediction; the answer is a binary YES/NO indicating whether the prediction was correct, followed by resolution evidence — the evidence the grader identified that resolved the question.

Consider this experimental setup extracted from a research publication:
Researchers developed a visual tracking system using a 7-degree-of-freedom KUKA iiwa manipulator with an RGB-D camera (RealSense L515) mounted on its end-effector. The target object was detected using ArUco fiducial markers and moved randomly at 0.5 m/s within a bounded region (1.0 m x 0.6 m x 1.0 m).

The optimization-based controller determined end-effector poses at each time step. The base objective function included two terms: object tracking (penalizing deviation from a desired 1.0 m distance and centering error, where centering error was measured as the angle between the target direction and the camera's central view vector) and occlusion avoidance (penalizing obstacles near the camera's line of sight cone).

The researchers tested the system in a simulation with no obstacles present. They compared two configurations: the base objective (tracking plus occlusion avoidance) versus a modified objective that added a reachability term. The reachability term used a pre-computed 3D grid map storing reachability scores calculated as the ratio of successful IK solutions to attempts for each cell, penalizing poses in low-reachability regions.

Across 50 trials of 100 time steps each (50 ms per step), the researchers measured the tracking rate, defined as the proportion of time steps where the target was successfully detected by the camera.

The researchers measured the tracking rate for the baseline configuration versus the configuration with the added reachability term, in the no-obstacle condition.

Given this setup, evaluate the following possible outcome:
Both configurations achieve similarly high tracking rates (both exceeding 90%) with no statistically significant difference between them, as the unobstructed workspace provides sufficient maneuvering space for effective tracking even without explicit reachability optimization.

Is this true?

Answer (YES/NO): NO